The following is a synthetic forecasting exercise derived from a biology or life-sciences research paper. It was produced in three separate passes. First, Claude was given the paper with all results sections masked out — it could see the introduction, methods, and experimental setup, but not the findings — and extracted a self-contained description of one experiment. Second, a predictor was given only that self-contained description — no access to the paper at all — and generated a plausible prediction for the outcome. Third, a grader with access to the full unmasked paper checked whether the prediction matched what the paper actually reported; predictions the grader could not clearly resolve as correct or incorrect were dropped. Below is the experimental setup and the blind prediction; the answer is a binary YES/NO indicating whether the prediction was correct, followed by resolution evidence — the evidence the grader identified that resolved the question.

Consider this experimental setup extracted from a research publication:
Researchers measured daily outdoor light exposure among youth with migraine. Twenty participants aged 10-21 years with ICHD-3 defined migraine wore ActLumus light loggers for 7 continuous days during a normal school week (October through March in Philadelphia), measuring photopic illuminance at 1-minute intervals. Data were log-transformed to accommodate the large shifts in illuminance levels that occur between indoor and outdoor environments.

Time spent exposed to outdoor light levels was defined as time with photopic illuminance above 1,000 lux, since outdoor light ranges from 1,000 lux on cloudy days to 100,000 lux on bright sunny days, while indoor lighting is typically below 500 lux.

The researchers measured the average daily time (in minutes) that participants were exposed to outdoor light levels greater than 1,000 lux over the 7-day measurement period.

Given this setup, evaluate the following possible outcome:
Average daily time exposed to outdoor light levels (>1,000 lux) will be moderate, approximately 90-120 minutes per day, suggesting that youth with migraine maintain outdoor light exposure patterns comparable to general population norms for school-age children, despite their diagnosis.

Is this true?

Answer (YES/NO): NO